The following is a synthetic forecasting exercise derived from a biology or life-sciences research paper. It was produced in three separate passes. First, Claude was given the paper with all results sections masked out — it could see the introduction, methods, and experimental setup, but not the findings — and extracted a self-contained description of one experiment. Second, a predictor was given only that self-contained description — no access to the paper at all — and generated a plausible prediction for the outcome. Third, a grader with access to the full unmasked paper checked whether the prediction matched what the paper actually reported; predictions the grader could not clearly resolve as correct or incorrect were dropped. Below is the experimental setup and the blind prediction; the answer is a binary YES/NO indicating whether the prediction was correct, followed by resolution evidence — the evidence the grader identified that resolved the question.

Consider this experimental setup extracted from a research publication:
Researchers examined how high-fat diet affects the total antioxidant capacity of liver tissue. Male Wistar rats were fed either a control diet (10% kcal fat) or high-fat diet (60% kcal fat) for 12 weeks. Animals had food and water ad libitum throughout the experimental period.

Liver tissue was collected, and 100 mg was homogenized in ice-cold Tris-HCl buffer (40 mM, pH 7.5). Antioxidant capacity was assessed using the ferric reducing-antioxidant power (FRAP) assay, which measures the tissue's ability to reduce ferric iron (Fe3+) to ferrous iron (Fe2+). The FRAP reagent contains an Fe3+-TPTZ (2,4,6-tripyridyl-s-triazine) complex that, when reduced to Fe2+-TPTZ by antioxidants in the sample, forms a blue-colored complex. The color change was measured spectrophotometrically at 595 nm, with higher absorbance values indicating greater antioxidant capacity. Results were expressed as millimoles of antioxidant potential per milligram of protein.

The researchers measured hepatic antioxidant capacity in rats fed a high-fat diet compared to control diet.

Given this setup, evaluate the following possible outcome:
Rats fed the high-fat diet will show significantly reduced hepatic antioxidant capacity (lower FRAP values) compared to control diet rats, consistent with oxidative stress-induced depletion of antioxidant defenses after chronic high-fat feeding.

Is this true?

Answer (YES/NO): YES